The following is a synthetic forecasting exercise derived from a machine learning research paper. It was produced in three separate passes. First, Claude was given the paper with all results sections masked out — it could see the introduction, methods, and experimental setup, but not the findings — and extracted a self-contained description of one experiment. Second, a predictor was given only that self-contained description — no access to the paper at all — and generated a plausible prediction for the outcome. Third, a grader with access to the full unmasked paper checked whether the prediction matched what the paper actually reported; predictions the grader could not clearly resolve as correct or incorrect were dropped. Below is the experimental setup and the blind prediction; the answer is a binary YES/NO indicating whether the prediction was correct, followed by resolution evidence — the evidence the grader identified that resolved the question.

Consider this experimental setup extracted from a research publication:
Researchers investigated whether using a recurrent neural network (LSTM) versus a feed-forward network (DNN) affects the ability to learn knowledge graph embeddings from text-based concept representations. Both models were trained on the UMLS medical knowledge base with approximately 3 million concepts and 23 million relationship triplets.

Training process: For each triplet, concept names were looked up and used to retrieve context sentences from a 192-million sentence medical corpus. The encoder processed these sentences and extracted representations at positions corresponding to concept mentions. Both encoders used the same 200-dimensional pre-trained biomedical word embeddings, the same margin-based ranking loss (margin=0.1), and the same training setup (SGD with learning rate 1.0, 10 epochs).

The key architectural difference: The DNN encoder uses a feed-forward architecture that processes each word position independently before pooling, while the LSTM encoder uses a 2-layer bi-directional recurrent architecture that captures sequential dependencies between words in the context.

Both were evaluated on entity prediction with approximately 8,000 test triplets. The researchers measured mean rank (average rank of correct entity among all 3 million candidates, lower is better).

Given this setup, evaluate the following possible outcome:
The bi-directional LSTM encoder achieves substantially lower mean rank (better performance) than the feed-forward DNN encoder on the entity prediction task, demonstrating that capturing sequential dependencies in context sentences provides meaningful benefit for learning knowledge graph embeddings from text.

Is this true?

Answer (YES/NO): YES